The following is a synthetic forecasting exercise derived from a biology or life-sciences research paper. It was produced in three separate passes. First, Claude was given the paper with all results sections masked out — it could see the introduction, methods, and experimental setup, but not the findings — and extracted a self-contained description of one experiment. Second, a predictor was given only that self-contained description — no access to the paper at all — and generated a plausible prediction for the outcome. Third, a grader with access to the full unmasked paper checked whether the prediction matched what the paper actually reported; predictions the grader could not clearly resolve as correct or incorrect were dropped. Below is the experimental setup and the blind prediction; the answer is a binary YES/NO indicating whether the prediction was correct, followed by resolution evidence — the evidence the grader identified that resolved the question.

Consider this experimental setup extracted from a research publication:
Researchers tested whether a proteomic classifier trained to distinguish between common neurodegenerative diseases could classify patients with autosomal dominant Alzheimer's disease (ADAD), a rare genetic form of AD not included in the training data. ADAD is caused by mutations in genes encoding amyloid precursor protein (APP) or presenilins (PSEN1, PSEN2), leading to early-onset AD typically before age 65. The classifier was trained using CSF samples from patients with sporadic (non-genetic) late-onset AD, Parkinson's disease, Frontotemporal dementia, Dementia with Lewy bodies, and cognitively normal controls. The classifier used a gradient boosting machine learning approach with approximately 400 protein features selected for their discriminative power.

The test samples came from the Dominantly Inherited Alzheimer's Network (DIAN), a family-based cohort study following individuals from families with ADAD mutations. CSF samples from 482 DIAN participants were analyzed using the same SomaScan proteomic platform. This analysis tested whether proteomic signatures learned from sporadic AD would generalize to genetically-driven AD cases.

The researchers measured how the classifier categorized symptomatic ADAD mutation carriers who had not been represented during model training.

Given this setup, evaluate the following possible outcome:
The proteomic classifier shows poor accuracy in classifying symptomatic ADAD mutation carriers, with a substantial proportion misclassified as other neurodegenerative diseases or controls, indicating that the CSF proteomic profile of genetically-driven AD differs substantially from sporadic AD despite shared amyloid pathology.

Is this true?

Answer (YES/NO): NO